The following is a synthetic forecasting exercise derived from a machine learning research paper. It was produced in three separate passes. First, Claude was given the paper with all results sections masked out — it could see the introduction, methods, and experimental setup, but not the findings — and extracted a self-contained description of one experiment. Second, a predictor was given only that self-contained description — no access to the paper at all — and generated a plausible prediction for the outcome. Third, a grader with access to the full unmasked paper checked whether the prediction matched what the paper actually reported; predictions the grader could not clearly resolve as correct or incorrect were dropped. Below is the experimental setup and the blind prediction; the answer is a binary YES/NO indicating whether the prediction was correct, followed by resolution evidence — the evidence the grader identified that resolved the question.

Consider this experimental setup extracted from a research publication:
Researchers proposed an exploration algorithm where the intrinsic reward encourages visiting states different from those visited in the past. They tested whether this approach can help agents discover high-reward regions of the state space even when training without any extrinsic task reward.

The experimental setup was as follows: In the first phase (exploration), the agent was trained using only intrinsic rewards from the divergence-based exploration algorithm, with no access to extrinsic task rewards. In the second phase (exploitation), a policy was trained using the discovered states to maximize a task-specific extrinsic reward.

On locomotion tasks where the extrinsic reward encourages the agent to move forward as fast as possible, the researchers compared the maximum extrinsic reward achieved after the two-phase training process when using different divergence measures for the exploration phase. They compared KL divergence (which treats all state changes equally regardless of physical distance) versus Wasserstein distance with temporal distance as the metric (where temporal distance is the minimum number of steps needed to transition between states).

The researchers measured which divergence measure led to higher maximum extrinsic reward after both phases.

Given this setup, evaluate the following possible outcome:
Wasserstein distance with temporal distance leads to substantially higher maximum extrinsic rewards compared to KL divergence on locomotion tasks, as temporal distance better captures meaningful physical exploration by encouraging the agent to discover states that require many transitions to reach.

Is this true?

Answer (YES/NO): NO